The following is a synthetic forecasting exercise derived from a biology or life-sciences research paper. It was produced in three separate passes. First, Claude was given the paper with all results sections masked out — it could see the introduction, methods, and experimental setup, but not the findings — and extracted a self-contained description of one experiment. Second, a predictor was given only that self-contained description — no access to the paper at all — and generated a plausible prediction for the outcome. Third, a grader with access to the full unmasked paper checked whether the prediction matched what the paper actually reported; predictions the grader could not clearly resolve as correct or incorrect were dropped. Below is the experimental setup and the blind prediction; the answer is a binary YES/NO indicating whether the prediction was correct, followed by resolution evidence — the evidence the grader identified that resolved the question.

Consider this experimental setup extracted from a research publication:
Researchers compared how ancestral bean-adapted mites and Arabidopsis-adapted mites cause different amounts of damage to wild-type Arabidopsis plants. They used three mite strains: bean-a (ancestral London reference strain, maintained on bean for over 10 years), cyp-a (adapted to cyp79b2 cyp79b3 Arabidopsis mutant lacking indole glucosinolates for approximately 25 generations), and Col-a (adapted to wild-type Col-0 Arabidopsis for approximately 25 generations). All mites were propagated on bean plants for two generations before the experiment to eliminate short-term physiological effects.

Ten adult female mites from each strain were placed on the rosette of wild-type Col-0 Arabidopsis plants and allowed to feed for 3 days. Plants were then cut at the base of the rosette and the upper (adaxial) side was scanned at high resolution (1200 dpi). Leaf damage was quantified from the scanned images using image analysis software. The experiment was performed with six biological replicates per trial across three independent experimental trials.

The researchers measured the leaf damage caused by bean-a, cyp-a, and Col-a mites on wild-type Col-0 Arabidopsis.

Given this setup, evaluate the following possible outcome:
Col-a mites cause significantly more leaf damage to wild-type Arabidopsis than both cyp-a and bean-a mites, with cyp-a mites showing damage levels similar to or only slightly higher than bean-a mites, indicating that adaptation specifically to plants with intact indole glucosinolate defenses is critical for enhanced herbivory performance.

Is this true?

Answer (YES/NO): YES